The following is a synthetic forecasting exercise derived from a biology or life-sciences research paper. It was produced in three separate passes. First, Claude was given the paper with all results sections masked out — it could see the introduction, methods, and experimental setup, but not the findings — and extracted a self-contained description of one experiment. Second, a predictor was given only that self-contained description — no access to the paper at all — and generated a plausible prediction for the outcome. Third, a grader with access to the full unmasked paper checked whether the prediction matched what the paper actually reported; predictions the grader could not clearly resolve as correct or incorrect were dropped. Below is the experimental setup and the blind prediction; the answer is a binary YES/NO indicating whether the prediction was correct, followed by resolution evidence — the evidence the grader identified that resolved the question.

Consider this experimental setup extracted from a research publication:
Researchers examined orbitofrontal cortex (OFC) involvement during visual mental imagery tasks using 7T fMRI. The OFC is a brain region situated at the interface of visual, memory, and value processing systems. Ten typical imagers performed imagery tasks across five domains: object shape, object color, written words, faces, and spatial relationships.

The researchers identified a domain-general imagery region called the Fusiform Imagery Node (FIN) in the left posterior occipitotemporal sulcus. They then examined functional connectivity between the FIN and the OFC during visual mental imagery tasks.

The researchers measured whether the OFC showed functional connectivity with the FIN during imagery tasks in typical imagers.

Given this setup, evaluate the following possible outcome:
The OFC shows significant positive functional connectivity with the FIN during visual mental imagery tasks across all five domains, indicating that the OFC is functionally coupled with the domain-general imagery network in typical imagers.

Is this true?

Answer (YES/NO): NO